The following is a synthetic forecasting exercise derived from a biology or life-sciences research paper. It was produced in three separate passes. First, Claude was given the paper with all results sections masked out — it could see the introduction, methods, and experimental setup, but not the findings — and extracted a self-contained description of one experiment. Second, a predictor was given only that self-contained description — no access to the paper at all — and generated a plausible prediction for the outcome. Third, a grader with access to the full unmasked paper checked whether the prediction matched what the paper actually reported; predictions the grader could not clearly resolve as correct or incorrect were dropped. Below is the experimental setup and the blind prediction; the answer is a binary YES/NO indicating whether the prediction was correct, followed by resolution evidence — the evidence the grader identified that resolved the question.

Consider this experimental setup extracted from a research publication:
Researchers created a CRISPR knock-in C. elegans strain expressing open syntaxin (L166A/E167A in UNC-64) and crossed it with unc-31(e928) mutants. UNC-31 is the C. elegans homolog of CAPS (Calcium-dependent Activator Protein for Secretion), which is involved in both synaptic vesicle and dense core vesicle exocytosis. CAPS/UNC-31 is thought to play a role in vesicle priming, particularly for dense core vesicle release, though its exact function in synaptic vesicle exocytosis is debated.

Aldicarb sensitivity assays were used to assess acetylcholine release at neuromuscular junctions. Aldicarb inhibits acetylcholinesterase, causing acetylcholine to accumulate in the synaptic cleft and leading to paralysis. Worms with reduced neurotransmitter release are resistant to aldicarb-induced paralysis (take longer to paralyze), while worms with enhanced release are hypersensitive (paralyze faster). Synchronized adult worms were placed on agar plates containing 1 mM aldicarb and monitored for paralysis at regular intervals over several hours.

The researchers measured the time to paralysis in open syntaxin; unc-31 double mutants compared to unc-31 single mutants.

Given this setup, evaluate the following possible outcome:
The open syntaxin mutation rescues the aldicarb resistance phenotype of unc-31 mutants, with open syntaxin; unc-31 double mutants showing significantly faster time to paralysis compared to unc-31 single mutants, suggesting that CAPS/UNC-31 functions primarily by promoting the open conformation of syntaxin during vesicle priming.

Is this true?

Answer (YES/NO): NO